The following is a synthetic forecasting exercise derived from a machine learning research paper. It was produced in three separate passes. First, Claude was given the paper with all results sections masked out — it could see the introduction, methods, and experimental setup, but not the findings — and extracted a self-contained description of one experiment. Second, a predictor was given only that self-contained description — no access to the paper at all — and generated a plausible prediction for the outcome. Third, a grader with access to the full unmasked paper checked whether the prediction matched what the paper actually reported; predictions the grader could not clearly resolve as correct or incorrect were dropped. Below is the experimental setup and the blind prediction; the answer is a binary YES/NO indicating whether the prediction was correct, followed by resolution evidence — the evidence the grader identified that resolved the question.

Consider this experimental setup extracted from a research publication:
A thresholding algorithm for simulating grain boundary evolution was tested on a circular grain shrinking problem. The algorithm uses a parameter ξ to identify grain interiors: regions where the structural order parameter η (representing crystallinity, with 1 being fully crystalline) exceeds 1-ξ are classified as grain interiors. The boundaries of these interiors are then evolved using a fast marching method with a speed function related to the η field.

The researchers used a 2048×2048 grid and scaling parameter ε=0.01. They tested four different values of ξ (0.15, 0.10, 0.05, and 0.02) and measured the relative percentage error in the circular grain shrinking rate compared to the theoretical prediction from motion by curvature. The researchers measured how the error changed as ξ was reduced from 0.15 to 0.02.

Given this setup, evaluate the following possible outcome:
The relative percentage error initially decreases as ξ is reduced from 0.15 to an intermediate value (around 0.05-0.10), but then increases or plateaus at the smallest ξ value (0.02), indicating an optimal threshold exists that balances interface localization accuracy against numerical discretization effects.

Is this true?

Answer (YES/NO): NO